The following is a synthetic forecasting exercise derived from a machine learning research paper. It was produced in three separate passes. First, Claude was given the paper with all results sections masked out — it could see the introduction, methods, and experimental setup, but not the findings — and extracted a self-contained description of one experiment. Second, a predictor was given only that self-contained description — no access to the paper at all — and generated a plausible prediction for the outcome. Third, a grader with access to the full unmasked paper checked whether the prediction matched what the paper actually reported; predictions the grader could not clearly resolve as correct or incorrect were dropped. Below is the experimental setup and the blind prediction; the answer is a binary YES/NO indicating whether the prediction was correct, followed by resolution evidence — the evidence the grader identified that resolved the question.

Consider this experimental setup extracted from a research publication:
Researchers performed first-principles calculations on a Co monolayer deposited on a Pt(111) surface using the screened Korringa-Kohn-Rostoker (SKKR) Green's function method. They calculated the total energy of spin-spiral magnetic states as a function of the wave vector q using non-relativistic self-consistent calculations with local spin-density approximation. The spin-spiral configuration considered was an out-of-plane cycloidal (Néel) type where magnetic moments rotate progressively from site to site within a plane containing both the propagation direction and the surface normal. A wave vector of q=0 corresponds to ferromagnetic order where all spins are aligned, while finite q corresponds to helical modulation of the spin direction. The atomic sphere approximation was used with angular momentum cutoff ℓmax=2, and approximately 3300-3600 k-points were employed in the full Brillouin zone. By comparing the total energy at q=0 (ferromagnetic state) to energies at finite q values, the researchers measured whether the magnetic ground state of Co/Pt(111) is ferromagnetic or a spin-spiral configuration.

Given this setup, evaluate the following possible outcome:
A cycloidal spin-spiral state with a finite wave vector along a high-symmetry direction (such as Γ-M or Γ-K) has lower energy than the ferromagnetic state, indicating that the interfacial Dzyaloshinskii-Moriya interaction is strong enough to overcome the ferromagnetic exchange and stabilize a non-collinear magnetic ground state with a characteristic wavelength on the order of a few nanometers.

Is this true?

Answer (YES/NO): NO